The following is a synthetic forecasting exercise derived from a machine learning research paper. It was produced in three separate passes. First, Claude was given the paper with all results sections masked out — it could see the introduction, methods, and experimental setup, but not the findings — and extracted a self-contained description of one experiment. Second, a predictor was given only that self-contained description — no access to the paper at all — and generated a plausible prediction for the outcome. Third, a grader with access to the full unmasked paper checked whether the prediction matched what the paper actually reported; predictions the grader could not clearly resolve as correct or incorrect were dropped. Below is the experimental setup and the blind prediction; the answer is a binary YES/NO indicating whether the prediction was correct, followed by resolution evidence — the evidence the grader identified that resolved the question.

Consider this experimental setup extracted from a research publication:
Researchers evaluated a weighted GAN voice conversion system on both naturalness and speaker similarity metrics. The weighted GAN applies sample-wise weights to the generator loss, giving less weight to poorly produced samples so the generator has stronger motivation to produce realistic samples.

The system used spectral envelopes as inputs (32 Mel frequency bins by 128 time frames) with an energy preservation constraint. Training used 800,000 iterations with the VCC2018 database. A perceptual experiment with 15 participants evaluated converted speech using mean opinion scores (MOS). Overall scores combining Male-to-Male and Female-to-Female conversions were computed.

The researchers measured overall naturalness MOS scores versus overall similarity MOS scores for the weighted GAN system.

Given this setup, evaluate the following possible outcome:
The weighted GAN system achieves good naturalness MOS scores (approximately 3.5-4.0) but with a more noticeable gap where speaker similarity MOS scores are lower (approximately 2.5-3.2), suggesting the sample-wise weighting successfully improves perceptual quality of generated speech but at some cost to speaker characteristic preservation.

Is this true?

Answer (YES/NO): NO